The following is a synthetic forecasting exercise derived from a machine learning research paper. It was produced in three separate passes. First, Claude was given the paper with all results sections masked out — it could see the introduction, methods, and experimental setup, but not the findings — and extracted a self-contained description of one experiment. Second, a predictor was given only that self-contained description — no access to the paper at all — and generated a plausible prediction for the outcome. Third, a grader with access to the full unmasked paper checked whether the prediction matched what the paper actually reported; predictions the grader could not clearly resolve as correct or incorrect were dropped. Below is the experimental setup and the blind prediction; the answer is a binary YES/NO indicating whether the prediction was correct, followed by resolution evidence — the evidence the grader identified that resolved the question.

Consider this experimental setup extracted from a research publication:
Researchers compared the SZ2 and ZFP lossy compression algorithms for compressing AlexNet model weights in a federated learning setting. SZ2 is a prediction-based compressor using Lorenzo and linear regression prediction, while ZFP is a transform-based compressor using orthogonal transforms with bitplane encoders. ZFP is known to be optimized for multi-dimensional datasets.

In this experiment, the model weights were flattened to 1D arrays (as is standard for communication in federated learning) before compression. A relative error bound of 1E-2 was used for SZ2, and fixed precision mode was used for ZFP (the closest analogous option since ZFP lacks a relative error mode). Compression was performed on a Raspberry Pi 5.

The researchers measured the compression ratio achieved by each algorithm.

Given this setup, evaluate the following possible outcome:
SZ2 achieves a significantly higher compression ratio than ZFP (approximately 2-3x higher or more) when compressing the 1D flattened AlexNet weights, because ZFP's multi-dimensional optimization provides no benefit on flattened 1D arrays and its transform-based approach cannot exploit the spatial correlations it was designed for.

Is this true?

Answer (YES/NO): YES